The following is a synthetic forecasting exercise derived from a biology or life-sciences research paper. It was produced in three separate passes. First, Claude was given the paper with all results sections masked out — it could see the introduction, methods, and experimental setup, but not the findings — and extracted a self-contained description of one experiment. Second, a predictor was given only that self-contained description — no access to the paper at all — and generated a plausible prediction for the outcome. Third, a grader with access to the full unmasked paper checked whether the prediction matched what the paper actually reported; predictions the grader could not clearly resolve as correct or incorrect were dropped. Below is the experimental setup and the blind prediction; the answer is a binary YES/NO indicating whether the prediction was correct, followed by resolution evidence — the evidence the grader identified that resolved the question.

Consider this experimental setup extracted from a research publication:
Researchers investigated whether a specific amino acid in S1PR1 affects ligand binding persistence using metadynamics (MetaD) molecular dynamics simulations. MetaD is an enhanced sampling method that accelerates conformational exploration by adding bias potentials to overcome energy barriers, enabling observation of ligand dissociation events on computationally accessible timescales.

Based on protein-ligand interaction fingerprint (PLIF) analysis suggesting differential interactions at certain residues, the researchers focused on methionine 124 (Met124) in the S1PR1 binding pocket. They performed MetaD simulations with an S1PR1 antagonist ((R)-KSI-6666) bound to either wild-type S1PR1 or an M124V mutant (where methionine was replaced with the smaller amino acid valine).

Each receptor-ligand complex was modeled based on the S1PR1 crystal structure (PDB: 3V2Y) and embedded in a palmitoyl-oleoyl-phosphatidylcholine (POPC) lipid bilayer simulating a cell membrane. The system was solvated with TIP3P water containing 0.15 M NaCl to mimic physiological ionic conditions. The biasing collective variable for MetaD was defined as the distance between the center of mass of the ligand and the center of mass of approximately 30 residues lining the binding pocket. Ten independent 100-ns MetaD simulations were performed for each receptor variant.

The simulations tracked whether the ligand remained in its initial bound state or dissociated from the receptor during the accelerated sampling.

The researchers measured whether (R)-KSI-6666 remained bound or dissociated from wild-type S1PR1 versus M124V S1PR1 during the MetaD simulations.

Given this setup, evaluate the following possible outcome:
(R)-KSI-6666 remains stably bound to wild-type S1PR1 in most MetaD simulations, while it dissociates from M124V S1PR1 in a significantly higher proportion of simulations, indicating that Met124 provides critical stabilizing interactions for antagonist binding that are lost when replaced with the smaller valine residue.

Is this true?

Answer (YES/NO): YES